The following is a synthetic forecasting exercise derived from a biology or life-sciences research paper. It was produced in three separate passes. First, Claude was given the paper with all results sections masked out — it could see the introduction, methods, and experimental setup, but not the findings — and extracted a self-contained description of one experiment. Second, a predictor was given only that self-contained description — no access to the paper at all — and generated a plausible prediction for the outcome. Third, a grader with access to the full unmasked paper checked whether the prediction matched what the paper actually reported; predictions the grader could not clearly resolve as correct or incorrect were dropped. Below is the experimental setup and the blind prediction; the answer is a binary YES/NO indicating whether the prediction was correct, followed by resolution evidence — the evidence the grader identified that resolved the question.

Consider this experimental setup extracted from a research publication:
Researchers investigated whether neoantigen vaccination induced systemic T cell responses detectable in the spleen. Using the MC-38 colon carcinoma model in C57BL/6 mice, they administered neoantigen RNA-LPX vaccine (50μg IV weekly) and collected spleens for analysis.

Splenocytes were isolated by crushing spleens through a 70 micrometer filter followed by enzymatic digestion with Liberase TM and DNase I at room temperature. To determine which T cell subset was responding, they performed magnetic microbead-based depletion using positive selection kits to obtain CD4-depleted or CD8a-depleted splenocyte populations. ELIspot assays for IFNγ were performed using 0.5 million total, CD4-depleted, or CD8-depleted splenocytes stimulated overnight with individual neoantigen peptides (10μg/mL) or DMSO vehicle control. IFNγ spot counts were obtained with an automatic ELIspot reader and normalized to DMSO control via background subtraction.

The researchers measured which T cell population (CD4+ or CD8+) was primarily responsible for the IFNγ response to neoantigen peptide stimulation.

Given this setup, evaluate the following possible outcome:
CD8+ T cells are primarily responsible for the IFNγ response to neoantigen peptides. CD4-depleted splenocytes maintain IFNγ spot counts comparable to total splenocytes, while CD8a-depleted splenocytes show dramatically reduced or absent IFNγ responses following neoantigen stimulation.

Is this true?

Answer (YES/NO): YES